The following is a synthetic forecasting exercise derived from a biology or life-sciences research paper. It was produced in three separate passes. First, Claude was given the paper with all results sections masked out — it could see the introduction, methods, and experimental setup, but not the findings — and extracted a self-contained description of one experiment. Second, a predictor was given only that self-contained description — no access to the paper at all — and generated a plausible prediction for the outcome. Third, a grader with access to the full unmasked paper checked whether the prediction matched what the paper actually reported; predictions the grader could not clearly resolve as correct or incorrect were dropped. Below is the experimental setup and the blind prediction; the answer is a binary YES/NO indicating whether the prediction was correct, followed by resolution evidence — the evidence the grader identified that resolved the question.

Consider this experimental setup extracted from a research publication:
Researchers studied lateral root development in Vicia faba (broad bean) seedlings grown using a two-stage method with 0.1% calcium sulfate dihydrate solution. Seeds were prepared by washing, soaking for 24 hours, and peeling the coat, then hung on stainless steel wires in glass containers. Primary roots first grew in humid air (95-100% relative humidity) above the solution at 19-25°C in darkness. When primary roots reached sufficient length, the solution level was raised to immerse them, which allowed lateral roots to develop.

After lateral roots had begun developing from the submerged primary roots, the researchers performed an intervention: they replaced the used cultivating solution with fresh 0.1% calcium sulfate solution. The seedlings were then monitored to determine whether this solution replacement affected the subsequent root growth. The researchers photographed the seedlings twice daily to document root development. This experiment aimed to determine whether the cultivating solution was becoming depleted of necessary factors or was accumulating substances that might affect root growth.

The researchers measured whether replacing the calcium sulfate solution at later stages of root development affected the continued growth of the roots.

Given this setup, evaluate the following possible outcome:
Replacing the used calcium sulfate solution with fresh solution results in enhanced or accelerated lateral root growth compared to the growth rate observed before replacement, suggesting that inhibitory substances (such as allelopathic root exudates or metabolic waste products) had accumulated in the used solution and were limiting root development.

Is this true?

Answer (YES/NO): NO